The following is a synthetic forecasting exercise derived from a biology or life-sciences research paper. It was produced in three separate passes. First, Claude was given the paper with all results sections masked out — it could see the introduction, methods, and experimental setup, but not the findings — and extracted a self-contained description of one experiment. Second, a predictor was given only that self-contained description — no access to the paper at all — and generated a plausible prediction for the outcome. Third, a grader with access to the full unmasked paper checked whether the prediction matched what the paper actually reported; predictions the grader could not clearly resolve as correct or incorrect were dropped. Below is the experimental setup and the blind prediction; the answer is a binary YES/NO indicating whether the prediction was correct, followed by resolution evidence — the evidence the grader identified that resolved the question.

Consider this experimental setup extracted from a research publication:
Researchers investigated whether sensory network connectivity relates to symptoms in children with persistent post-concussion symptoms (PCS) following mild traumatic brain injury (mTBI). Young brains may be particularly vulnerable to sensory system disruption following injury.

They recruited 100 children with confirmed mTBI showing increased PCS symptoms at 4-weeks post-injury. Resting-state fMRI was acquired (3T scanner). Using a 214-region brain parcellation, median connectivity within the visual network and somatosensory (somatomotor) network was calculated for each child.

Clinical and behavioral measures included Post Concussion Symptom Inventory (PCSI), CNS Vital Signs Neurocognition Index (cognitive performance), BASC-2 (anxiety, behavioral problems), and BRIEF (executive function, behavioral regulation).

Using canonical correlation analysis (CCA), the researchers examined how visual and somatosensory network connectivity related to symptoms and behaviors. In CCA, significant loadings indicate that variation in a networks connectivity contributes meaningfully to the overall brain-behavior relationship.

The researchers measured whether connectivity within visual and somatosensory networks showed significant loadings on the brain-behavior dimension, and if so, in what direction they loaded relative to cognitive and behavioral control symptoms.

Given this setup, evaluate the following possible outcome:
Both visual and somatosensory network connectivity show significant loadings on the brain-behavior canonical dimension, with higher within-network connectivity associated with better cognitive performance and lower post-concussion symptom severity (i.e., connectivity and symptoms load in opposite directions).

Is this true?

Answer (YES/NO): YES